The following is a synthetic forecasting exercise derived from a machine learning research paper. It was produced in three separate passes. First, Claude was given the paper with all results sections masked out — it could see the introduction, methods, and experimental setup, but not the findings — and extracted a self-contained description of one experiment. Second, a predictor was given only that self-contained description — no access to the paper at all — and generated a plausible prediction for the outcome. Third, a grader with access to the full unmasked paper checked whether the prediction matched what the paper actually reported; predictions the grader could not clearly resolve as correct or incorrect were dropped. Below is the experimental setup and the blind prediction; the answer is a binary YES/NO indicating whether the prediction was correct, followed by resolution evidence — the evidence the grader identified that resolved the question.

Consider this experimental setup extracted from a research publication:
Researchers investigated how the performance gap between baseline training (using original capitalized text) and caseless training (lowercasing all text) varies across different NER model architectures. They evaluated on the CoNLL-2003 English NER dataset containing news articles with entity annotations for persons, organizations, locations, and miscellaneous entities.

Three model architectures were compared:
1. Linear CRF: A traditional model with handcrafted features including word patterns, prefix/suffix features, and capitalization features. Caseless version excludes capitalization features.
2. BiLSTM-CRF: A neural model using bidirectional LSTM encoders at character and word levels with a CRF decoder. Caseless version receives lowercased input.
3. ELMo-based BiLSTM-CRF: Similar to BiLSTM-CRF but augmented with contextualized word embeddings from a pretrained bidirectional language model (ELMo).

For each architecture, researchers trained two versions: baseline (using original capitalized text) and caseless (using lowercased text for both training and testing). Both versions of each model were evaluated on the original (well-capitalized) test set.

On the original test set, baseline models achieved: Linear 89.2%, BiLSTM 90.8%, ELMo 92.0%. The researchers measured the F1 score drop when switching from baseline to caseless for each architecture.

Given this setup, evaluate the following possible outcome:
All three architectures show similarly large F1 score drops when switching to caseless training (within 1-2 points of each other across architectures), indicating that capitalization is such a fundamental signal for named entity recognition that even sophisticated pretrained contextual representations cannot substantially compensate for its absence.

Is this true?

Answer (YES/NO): NO